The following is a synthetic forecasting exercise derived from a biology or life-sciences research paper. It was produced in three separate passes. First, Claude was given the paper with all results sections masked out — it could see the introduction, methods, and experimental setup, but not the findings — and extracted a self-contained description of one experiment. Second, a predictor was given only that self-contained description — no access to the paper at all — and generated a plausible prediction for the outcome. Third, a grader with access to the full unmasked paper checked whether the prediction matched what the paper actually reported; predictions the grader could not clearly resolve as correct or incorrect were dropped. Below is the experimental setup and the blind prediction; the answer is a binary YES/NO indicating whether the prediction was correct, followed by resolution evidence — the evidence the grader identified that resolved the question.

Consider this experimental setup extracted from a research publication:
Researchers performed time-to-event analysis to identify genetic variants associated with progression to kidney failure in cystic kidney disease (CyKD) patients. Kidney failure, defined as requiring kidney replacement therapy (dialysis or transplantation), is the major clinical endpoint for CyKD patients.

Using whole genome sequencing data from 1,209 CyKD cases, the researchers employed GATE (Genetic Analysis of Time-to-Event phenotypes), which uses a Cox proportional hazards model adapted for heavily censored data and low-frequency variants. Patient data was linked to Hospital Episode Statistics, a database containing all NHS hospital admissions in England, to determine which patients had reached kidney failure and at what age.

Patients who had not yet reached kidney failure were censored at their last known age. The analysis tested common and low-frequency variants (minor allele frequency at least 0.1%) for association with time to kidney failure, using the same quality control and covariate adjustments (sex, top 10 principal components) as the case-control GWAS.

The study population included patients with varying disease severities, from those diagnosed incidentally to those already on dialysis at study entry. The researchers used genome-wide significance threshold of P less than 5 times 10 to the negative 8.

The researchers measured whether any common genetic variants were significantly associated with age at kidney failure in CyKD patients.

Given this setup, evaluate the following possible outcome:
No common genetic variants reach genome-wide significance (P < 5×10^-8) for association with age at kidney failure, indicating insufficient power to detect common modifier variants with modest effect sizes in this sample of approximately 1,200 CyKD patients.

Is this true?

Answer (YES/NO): YES